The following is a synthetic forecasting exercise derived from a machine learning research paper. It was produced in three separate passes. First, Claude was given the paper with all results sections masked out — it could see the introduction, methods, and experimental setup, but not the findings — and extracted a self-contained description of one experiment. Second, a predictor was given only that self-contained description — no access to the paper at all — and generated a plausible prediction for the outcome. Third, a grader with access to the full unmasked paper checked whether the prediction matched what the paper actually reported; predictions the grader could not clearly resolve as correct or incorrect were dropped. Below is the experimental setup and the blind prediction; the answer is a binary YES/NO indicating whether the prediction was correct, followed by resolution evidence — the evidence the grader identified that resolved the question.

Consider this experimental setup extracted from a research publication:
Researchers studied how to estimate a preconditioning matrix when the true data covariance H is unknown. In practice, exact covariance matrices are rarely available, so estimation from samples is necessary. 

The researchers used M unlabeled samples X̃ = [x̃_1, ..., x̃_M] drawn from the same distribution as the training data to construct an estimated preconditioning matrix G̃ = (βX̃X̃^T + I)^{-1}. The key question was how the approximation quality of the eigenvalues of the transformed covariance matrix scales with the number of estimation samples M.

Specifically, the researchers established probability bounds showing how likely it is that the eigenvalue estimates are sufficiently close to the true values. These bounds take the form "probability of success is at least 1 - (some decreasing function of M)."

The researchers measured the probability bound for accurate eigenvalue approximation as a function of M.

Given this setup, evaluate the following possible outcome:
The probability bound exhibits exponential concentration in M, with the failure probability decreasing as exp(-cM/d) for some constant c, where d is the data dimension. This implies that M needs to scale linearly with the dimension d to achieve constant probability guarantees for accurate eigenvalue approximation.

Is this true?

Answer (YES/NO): NO